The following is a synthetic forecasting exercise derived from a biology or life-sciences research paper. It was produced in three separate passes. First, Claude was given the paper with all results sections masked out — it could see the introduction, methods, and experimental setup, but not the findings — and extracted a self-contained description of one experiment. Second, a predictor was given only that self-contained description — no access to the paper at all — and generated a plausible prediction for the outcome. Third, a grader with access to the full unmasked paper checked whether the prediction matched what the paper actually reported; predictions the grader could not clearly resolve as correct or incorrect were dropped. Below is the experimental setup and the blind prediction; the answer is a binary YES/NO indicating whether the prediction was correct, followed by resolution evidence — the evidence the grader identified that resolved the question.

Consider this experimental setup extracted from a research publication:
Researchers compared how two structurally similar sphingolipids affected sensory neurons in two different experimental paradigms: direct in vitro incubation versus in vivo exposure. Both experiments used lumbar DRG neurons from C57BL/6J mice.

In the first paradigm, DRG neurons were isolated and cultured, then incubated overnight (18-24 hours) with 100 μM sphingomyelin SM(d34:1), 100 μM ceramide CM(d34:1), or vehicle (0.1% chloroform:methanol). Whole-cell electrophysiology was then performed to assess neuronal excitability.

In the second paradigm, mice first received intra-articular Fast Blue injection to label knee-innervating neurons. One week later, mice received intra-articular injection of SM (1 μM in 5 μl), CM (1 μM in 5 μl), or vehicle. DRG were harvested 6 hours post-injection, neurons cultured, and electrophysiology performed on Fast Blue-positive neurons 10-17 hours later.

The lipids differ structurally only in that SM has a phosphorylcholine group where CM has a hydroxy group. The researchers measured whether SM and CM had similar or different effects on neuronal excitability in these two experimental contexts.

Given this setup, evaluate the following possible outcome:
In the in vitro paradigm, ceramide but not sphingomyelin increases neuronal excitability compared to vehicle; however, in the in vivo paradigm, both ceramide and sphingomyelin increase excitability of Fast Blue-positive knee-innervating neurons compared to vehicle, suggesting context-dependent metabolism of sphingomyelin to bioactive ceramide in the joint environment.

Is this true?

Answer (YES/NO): NO